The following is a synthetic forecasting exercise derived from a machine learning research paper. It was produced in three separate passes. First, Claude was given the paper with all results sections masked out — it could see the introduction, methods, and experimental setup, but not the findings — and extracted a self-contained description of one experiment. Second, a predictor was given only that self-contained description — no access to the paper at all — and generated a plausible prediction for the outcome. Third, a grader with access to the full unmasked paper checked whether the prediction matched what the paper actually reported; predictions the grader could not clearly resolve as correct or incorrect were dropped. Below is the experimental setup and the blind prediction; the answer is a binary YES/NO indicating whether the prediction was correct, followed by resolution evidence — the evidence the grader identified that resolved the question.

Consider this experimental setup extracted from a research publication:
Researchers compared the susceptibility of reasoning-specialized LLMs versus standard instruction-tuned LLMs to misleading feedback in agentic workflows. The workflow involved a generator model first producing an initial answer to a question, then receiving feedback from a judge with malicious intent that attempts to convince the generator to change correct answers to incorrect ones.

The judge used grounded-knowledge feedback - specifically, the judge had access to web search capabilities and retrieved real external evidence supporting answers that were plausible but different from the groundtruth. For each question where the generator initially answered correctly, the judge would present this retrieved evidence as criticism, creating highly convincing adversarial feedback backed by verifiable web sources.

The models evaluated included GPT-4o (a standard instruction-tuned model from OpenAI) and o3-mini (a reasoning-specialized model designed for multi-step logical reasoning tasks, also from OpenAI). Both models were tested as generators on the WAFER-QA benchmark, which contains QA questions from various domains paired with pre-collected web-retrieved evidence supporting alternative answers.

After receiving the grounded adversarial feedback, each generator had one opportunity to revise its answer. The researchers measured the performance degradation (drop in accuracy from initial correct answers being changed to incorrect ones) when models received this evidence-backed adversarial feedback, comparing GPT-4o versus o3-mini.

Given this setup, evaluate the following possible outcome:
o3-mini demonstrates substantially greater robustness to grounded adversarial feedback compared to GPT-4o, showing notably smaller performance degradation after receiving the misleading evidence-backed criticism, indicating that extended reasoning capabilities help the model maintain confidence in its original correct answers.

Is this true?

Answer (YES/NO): NO